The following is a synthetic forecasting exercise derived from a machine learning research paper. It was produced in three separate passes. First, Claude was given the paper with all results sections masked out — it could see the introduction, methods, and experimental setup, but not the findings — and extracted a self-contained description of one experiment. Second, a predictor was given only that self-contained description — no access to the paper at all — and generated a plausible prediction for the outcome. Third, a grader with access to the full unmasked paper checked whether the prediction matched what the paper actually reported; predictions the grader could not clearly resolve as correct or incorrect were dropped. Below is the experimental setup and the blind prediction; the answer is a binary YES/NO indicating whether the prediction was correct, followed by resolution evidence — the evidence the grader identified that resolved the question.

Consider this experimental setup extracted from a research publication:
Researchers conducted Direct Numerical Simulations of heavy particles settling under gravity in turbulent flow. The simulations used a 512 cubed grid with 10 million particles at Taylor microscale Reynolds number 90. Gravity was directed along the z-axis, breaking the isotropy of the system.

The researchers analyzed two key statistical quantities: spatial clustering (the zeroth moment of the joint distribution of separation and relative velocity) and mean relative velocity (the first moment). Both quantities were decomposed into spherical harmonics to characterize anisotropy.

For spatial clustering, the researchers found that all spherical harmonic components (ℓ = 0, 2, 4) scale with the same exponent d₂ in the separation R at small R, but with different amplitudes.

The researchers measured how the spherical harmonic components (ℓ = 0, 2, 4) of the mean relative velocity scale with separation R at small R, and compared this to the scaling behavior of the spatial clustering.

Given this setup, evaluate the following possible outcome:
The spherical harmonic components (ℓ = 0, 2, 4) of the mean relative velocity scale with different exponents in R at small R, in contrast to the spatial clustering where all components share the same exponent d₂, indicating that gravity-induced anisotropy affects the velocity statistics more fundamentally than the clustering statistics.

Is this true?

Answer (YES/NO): NO